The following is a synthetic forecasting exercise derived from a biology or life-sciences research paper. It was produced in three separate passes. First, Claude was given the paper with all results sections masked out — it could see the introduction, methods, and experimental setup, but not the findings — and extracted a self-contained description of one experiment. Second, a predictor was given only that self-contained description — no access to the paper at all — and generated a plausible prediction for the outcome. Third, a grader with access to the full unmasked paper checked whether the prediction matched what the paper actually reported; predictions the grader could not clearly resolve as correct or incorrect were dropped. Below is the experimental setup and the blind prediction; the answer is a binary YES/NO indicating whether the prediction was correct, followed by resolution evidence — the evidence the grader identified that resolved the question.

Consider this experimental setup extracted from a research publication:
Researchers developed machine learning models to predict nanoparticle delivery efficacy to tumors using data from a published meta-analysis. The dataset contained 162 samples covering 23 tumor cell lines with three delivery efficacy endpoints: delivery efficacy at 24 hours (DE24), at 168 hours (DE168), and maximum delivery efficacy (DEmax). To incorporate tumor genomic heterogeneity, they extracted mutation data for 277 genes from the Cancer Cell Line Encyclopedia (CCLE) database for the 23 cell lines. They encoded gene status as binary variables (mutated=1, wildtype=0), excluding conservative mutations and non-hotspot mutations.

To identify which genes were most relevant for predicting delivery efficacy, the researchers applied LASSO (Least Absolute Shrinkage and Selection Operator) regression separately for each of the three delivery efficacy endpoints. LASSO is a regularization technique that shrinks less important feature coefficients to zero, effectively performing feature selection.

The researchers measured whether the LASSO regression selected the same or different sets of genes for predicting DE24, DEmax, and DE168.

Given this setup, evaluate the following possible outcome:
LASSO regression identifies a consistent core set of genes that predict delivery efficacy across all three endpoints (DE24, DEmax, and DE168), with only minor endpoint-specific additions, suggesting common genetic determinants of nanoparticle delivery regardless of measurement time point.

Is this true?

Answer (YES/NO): NO